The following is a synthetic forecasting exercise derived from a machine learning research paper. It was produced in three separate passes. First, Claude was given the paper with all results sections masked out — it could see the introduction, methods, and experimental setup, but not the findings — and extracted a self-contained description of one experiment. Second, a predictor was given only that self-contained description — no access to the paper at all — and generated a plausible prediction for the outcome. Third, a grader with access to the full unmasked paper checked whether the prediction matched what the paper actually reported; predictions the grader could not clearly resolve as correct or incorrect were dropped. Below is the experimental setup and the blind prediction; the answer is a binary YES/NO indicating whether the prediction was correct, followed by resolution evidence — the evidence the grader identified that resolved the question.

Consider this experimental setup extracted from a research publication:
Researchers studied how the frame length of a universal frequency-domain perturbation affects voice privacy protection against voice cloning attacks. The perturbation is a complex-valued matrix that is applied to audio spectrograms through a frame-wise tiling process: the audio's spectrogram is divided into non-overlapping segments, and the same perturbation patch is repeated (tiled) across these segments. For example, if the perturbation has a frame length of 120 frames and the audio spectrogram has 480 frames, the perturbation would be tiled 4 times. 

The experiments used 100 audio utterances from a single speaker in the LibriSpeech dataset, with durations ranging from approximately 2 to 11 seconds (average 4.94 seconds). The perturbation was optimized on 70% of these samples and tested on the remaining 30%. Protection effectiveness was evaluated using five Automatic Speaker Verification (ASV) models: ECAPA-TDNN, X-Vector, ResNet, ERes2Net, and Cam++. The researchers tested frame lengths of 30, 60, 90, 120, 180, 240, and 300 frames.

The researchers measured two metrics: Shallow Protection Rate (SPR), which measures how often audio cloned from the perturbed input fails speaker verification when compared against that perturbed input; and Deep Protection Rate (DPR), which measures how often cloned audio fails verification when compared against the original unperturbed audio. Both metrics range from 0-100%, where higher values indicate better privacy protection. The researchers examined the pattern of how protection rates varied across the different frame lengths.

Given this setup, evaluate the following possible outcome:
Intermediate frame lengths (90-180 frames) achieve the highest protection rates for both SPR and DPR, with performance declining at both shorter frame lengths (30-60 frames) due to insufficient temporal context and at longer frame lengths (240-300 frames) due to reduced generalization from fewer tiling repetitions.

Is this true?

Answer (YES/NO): NO